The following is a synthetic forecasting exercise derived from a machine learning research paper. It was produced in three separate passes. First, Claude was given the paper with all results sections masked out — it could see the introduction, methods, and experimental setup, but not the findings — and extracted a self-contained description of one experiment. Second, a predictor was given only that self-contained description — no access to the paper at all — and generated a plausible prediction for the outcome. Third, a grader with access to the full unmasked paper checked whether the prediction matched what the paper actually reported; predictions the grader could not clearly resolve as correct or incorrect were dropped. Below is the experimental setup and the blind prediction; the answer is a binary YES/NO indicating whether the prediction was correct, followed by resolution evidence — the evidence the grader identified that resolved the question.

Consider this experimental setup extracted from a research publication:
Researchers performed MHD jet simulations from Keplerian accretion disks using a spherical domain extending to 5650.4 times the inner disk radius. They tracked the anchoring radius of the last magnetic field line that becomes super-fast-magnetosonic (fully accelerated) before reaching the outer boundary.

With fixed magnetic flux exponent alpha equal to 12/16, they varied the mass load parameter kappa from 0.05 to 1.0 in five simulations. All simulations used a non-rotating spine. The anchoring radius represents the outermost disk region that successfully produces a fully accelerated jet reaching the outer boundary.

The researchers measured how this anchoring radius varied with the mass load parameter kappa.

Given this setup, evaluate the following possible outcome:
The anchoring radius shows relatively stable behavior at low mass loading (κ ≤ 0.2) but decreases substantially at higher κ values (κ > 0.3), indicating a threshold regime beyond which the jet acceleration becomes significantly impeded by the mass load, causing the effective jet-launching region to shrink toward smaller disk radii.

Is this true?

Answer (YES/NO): NO